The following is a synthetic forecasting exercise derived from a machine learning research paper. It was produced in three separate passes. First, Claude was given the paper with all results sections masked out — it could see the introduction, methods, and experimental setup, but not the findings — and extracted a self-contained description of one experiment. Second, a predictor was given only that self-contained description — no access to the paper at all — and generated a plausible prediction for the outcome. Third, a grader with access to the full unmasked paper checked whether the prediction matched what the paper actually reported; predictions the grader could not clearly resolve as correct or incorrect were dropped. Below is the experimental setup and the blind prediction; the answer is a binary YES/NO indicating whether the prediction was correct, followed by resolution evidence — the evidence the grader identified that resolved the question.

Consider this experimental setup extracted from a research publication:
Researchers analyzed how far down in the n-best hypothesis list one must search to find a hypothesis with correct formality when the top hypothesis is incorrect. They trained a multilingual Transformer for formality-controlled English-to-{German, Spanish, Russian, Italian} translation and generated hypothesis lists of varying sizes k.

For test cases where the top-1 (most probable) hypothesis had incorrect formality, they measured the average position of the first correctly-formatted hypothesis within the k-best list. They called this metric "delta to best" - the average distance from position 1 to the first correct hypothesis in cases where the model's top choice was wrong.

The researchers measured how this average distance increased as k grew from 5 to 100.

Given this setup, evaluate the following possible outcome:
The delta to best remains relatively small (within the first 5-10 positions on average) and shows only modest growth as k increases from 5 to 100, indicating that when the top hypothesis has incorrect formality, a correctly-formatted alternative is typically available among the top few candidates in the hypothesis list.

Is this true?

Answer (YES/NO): NO